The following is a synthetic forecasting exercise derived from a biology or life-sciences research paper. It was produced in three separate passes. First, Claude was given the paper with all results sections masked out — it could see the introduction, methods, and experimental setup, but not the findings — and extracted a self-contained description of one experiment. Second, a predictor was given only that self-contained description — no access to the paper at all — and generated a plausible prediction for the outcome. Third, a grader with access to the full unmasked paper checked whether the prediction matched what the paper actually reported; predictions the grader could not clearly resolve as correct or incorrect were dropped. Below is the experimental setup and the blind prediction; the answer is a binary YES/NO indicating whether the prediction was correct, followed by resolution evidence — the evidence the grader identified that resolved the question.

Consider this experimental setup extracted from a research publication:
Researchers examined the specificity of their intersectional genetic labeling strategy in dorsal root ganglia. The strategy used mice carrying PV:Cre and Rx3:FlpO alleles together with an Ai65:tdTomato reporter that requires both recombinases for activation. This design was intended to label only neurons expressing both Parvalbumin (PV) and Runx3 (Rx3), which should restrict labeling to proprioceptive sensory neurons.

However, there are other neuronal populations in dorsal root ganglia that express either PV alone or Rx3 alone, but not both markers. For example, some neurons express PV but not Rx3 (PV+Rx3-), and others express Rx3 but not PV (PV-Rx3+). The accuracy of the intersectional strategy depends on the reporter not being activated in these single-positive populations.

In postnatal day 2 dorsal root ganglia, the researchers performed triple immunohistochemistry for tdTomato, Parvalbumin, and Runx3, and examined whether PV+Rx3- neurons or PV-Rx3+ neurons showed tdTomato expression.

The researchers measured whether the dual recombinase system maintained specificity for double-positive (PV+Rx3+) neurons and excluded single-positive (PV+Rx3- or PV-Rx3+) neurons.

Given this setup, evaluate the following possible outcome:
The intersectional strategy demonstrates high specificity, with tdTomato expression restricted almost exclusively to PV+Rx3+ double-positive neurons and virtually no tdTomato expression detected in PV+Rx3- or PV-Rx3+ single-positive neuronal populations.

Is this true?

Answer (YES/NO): YES